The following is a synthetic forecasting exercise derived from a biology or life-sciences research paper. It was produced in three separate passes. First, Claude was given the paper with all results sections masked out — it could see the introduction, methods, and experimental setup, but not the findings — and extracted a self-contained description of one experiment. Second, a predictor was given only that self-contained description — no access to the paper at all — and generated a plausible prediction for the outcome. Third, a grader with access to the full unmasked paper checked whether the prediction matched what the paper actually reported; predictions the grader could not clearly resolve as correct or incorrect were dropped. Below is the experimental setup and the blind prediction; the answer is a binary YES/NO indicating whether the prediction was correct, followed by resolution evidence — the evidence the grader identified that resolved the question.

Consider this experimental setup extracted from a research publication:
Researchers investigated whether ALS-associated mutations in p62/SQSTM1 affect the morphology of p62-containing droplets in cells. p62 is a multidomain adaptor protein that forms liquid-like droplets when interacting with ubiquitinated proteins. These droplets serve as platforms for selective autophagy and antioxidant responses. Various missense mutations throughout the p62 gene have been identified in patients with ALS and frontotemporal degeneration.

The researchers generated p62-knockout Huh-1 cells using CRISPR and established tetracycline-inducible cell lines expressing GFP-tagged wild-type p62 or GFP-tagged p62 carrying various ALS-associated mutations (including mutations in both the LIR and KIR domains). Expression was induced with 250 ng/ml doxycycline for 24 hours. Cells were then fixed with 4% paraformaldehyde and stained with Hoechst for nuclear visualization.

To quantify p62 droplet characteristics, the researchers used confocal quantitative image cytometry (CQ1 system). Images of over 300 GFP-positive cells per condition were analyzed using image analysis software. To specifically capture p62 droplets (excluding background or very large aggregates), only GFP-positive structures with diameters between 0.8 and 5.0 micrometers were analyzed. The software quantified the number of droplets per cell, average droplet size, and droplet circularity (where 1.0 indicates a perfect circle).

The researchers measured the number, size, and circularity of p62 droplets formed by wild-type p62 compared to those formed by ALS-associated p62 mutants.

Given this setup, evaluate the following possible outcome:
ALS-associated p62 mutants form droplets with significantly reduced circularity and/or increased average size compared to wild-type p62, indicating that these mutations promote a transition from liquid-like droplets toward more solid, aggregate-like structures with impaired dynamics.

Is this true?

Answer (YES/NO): NO